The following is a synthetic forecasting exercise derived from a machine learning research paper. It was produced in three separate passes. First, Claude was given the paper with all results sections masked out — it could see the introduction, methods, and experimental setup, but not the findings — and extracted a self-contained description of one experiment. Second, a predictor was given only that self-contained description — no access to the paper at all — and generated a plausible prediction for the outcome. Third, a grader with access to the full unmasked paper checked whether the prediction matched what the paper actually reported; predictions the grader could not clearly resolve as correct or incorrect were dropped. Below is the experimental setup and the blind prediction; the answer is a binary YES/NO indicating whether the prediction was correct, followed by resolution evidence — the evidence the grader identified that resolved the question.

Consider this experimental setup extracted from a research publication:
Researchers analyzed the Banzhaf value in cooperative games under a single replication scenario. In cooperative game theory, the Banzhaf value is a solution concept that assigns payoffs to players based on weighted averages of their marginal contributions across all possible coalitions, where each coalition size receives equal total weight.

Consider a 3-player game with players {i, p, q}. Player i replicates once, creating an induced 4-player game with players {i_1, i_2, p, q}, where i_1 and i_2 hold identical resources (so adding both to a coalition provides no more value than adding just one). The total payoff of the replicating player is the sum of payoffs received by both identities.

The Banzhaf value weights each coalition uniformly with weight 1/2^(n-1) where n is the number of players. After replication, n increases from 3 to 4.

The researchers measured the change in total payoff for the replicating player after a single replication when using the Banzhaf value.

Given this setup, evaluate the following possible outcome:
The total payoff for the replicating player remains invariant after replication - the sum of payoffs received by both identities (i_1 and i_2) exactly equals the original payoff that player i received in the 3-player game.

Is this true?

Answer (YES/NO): YES